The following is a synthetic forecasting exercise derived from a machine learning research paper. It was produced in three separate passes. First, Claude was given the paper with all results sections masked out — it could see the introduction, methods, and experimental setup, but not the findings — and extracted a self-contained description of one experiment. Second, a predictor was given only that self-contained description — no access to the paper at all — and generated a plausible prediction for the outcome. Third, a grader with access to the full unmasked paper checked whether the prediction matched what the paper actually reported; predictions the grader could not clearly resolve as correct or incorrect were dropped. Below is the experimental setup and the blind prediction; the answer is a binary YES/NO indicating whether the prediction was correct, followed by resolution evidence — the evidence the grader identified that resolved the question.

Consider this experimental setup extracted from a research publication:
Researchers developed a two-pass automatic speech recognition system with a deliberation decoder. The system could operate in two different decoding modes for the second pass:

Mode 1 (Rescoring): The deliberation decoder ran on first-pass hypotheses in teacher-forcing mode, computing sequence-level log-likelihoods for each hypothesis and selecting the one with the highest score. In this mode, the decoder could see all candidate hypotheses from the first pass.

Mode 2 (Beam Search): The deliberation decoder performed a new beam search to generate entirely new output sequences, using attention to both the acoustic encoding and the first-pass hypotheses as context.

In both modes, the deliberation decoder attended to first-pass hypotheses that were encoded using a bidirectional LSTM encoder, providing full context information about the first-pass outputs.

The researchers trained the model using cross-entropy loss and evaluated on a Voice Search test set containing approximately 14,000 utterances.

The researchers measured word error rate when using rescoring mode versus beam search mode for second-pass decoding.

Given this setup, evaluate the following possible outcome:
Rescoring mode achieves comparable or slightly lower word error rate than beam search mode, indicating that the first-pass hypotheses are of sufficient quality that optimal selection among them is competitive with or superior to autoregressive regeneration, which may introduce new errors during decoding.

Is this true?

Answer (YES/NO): NO